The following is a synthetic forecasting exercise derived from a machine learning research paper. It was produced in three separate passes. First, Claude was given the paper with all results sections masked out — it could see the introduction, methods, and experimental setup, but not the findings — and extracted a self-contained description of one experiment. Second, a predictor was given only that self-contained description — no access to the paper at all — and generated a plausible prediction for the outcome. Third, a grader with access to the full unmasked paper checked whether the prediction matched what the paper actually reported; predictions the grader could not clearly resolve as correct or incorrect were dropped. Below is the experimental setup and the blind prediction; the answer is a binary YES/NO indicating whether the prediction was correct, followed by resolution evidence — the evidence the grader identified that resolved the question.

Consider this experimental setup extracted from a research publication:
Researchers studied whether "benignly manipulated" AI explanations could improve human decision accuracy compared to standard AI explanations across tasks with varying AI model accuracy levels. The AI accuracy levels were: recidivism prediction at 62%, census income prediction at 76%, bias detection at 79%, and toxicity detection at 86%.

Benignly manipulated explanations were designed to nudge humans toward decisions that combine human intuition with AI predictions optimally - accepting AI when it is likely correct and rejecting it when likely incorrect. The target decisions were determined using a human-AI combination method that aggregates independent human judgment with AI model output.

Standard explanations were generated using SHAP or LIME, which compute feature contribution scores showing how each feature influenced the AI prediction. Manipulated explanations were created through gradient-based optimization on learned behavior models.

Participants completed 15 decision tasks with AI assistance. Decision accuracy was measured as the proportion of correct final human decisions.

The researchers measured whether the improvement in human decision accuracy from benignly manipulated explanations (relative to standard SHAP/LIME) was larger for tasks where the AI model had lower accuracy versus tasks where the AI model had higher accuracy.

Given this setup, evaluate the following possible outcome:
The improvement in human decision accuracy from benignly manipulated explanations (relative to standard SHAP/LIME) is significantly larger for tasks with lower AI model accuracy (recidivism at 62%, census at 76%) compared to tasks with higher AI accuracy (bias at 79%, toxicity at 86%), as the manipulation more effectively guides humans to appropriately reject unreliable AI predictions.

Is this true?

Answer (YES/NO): NO